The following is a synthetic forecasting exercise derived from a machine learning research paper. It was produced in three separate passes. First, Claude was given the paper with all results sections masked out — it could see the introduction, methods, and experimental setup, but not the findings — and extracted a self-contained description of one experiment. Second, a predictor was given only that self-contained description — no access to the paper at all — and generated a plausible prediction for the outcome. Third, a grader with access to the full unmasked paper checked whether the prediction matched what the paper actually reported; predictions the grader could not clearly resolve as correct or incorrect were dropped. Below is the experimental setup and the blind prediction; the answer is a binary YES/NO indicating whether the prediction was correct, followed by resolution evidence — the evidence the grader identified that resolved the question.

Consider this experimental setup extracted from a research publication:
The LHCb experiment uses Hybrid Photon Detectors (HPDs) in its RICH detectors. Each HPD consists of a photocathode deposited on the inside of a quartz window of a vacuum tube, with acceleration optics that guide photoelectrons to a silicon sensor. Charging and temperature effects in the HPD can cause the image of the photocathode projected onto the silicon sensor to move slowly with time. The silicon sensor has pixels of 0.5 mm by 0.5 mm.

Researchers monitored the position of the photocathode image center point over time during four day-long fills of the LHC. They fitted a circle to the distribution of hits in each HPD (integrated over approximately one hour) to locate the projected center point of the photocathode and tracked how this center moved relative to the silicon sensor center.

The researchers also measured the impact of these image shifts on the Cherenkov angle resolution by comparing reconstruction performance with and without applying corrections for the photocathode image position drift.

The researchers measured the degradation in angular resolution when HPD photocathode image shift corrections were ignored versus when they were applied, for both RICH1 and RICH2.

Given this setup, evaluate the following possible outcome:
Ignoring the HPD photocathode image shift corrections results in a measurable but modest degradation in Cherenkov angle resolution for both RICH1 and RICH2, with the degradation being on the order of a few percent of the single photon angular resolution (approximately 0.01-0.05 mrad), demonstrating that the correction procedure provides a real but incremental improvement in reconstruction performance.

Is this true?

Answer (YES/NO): NO